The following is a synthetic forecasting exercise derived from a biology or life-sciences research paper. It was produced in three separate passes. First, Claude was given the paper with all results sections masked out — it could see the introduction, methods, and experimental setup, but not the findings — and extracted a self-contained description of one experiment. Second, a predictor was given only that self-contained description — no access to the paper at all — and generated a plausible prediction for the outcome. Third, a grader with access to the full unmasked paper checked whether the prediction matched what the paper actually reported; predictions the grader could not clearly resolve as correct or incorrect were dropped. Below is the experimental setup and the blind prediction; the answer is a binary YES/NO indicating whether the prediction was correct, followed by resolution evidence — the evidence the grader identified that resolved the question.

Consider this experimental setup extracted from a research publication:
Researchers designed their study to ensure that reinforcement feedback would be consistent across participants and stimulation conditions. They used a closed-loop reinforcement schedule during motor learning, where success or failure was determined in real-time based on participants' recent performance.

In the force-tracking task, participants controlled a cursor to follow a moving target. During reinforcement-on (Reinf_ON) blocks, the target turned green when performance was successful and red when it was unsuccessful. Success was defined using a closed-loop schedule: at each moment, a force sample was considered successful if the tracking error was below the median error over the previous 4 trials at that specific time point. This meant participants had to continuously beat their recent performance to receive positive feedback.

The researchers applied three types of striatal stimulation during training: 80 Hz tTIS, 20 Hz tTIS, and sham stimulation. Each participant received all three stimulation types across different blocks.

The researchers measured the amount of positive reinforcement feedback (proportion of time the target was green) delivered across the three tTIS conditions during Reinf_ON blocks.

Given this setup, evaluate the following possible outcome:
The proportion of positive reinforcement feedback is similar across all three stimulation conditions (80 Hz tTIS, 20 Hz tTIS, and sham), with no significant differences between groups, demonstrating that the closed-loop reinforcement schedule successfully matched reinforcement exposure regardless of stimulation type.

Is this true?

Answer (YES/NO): YES